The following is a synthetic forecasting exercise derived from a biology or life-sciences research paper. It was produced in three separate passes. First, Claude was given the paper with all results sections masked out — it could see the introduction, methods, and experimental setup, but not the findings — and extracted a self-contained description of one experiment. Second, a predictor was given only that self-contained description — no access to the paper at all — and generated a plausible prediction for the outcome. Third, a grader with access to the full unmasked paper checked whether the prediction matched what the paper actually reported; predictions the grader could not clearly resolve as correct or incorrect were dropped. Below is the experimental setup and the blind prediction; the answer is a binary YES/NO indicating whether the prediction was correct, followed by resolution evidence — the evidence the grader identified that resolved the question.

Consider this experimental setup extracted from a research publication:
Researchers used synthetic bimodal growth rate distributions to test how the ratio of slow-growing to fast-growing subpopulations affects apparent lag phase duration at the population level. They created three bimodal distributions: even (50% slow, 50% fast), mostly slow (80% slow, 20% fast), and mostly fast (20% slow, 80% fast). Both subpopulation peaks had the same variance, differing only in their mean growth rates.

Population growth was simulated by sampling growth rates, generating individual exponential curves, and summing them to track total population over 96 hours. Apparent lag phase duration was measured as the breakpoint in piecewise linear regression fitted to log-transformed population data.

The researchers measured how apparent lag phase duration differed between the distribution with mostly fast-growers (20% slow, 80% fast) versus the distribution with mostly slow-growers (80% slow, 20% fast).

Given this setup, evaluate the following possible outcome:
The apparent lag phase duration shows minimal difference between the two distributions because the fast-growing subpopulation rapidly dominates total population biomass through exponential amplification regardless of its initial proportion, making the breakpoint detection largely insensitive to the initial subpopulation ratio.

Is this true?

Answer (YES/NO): NO